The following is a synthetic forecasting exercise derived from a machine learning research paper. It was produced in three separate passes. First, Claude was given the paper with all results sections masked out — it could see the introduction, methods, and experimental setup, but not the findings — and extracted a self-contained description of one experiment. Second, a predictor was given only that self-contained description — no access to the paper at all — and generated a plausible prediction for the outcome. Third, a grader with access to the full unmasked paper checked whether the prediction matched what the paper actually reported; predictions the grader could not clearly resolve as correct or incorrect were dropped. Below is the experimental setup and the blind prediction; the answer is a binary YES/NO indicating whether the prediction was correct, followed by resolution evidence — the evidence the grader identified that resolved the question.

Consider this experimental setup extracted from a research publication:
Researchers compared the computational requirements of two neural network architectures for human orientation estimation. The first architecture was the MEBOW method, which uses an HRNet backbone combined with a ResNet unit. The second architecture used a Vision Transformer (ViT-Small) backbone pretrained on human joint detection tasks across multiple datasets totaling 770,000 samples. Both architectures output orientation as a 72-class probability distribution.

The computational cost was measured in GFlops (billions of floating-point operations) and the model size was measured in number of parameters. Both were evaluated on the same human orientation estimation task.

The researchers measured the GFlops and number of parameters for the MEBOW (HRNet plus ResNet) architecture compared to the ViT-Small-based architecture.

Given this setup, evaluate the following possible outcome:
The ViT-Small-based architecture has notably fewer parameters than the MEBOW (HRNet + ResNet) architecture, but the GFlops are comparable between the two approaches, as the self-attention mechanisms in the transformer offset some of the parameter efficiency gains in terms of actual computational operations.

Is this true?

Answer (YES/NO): NO